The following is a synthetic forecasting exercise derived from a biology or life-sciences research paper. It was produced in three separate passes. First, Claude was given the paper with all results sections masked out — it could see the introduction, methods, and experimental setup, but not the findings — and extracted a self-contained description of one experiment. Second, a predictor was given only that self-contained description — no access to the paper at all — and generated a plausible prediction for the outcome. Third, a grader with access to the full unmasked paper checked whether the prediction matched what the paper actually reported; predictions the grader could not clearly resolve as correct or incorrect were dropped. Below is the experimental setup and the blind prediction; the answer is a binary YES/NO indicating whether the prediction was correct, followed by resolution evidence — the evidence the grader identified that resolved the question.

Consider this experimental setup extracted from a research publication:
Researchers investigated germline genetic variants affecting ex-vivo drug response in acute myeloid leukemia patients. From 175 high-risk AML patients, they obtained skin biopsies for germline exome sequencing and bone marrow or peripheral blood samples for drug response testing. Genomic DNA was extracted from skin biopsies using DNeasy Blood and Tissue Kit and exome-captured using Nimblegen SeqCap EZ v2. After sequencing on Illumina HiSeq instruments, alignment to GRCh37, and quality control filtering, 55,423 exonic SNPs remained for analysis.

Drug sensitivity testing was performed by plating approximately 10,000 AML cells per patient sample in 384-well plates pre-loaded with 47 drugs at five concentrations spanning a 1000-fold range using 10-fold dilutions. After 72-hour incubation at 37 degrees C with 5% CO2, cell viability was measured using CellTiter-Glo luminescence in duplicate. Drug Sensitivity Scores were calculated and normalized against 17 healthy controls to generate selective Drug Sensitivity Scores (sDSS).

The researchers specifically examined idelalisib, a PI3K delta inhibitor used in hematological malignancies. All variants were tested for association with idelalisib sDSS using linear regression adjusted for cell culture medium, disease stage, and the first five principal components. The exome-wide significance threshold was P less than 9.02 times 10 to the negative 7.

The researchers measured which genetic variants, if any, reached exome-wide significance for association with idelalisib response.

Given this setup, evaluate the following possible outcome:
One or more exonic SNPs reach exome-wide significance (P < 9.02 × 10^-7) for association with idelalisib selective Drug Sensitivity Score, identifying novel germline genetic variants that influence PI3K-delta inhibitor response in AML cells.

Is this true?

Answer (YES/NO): YES